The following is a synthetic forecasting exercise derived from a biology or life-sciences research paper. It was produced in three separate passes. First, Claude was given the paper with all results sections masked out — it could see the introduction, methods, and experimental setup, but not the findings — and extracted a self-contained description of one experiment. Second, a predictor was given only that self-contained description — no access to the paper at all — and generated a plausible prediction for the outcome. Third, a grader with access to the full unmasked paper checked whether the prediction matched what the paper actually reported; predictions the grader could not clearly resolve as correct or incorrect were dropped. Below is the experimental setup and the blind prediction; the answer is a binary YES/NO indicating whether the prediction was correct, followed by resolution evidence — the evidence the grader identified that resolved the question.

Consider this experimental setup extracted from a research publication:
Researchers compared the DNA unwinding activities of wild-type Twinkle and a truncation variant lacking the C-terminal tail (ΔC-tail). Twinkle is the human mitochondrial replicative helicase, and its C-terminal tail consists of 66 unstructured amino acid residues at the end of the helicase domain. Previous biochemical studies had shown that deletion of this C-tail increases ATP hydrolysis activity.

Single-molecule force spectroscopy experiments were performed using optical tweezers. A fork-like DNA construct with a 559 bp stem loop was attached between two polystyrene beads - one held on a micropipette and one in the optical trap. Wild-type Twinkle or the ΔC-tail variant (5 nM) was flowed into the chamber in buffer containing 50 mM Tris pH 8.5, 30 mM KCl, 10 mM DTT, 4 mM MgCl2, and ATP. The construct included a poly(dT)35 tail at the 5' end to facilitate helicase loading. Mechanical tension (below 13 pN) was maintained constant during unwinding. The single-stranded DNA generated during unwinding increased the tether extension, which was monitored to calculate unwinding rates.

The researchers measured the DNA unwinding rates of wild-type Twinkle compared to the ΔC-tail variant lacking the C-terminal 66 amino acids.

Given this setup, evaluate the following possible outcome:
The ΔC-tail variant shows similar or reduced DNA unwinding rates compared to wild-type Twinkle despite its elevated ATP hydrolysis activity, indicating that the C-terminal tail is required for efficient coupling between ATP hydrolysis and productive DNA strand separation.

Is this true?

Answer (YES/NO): NO